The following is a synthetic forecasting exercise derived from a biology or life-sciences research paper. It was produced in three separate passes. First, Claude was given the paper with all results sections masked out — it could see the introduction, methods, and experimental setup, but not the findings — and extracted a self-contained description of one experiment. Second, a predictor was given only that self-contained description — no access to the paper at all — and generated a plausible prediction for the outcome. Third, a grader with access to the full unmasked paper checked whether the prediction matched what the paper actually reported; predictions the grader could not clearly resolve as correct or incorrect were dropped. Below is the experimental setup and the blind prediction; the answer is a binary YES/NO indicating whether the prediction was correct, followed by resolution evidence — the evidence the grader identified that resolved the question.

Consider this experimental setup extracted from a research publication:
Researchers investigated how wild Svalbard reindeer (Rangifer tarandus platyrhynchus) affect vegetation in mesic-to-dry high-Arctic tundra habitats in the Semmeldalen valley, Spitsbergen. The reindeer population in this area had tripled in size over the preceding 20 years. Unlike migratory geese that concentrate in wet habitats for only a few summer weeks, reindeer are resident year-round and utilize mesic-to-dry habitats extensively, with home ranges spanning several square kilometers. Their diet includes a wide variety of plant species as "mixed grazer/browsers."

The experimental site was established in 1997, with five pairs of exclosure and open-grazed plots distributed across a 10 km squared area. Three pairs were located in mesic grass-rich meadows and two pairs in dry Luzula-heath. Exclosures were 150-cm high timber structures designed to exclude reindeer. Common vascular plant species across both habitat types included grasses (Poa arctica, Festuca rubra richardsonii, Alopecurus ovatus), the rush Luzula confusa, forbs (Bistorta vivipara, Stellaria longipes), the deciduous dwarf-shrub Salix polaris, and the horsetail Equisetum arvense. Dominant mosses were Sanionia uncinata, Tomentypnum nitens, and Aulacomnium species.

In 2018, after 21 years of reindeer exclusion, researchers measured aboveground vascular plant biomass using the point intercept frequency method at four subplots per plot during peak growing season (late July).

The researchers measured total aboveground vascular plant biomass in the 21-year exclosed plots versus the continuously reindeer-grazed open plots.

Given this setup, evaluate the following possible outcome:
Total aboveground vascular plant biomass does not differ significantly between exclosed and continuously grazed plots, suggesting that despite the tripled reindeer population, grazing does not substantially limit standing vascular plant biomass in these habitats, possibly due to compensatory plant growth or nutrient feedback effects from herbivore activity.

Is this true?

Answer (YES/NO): NO